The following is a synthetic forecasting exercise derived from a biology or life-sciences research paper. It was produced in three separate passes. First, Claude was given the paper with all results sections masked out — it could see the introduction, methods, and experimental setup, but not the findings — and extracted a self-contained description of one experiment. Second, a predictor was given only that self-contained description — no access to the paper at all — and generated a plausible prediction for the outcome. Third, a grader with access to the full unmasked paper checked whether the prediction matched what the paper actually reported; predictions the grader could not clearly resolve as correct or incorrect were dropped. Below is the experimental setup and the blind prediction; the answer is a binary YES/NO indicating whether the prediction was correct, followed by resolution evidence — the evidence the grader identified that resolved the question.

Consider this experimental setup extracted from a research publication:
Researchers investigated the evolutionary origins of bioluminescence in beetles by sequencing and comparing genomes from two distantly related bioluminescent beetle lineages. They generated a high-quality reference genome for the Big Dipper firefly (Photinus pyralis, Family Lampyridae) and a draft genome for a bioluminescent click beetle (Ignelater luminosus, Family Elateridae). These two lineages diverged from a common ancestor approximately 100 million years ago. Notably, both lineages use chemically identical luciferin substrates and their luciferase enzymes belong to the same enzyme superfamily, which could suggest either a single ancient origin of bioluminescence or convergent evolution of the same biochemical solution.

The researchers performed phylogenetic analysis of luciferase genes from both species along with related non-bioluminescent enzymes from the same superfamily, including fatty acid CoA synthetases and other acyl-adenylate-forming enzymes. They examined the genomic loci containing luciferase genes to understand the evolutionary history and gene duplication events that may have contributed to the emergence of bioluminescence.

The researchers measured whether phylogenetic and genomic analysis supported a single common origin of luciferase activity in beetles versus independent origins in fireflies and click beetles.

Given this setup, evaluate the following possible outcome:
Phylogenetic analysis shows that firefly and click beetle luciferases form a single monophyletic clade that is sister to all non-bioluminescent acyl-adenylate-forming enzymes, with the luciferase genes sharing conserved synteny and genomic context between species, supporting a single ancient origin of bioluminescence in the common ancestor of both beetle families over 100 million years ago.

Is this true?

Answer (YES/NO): NO